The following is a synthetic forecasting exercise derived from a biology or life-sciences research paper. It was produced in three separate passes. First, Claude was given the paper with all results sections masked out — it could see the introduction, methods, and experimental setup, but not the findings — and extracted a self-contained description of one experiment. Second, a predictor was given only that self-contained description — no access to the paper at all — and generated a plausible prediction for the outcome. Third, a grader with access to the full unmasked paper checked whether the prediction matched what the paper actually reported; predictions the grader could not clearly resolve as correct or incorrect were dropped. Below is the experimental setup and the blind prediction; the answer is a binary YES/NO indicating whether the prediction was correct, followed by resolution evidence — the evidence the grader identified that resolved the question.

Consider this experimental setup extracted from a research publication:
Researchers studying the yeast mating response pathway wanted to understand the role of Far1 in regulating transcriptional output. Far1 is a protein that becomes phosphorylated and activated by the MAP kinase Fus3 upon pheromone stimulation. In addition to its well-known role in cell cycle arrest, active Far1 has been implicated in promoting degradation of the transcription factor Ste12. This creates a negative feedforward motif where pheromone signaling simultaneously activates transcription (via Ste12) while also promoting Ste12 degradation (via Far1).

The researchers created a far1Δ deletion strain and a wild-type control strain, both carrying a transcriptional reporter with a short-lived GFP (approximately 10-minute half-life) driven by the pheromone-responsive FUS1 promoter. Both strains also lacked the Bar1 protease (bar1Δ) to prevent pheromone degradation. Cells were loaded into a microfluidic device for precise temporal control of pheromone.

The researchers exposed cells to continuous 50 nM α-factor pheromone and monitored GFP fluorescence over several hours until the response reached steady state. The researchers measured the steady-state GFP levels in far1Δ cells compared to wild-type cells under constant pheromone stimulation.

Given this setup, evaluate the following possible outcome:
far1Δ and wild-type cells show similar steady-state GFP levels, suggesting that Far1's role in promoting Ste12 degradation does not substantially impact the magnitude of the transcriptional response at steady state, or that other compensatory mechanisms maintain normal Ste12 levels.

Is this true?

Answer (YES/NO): NO